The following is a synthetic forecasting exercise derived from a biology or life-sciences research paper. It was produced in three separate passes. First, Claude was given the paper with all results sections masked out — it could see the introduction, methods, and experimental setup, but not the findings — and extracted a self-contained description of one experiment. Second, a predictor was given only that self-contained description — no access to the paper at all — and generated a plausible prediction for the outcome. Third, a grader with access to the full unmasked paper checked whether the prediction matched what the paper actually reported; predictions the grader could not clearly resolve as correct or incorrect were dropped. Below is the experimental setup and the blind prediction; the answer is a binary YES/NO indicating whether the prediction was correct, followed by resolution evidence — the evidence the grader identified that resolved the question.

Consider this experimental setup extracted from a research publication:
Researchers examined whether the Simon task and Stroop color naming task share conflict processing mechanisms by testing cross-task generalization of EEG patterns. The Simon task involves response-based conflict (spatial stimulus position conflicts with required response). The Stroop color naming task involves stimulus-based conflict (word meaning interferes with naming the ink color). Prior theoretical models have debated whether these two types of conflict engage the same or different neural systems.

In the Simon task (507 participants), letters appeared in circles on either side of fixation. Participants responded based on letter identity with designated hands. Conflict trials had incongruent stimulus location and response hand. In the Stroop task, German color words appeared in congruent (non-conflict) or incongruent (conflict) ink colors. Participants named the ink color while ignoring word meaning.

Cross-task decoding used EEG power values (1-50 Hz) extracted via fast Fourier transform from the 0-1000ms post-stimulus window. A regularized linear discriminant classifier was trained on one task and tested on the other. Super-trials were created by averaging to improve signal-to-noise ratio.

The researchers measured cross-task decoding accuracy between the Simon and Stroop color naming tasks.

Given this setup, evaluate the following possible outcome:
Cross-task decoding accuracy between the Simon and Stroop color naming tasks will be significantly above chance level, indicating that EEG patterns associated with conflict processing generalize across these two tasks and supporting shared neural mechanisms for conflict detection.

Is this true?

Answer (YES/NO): NO